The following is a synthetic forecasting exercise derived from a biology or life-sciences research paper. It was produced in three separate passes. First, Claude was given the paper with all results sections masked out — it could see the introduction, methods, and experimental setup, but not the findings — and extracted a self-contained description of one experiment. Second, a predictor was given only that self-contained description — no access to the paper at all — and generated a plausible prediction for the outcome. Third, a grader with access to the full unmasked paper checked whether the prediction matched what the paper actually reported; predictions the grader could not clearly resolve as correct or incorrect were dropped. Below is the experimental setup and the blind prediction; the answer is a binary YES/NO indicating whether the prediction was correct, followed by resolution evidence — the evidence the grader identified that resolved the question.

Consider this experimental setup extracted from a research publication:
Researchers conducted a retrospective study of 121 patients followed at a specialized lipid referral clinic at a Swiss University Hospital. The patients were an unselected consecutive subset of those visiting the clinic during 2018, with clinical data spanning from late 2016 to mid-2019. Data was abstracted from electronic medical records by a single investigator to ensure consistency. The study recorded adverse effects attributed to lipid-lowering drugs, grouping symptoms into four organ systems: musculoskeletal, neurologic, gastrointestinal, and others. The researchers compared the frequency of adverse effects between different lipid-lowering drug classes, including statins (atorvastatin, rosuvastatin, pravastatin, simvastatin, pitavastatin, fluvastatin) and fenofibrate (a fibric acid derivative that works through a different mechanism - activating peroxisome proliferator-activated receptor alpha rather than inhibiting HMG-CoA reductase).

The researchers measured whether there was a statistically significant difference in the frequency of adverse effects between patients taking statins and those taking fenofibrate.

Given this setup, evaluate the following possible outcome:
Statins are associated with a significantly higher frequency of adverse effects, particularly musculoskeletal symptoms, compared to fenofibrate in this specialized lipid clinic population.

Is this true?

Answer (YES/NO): NO